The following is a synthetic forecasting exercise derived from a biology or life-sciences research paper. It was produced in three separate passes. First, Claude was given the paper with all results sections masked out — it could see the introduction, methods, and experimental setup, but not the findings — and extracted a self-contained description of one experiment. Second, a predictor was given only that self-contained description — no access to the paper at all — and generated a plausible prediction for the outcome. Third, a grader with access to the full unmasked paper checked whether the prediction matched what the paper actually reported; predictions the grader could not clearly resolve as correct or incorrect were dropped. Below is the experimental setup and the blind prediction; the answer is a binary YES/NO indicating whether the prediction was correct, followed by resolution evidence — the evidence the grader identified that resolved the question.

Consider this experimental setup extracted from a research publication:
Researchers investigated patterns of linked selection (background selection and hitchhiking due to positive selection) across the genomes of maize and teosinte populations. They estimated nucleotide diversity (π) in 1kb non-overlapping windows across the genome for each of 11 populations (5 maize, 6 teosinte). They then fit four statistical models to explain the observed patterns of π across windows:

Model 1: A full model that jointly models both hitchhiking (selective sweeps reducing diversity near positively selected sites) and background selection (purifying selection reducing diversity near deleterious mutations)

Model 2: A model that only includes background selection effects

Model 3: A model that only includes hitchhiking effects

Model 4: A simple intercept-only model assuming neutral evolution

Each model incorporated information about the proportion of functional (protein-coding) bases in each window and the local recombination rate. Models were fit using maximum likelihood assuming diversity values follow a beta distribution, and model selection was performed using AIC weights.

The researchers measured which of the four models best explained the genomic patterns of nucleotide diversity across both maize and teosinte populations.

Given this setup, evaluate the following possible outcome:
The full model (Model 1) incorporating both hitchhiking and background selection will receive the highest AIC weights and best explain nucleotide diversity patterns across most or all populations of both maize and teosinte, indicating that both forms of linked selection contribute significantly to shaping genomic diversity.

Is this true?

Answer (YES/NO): YES